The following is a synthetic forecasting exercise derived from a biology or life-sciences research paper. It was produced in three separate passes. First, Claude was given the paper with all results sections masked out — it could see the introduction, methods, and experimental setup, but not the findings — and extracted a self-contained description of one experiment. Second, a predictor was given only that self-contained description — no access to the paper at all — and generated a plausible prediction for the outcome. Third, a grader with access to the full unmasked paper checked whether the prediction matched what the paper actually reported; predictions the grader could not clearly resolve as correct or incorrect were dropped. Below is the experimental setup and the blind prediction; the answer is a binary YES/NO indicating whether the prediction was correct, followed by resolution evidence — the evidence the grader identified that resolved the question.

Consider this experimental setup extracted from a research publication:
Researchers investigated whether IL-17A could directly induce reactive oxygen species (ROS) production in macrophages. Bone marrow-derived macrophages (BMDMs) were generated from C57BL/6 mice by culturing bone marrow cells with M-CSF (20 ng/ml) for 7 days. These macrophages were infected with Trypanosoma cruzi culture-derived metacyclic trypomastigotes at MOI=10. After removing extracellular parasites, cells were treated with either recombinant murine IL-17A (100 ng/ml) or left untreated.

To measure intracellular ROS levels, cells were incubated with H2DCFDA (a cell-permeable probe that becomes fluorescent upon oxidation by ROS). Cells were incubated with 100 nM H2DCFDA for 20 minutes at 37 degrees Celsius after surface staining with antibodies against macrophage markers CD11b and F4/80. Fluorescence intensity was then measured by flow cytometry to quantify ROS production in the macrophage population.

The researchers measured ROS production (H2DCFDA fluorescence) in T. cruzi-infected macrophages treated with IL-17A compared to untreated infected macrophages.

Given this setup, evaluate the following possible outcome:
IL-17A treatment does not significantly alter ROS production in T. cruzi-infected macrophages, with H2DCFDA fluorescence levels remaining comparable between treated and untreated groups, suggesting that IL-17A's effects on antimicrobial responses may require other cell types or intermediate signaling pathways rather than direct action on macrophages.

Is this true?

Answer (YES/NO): NO